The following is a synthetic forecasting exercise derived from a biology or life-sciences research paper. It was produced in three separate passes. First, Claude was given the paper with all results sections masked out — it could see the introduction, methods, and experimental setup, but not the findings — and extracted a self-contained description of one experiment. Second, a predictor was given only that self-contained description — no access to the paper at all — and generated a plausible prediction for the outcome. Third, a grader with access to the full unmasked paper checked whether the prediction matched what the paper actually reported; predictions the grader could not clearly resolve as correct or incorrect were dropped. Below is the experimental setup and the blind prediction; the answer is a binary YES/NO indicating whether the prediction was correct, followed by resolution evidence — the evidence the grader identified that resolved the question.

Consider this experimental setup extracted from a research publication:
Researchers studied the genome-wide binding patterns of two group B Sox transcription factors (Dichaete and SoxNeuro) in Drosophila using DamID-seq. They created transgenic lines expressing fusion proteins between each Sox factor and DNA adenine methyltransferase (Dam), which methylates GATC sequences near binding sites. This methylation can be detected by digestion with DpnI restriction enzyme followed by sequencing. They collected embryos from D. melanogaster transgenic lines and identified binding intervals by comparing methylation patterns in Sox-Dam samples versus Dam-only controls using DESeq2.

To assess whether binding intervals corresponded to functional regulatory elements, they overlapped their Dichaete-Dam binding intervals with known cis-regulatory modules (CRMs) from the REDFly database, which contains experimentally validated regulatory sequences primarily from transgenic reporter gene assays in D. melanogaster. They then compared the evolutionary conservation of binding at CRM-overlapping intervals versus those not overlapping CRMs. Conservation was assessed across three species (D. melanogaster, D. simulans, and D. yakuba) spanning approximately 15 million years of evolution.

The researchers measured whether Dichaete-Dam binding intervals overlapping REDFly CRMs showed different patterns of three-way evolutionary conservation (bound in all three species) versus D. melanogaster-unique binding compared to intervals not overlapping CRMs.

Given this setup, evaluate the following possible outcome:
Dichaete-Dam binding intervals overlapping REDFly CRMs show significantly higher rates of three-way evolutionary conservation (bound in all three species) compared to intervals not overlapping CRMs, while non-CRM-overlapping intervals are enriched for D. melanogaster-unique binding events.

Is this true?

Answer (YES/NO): YES